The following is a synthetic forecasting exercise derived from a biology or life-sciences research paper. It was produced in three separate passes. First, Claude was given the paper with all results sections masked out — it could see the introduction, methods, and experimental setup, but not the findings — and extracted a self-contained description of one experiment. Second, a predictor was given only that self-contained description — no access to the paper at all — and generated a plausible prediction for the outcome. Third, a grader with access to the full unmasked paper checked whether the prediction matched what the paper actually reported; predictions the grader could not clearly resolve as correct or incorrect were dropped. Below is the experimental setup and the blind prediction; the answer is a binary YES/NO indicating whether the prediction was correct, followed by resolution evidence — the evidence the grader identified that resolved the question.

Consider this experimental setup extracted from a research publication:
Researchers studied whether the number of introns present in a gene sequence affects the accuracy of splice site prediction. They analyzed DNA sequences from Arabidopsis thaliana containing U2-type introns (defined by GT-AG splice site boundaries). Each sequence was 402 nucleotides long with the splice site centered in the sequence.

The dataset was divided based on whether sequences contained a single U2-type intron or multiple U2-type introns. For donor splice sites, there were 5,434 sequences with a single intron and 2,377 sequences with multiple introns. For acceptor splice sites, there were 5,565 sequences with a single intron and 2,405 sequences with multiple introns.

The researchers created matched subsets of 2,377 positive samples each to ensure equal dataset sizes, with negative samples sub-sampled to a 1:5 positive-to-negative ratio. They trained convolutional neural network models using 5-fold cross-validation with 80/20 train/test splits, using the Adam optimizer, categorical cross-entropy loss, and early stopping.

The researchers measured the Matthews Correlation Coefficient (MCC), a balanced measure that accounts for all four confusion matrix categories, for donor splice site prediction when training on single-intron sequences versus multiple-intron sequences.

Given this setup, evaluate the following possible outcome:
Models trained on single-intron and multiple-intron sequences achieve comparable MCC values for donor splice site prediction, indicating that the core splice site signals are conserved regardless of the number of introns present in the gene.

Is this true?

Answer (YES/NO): NO